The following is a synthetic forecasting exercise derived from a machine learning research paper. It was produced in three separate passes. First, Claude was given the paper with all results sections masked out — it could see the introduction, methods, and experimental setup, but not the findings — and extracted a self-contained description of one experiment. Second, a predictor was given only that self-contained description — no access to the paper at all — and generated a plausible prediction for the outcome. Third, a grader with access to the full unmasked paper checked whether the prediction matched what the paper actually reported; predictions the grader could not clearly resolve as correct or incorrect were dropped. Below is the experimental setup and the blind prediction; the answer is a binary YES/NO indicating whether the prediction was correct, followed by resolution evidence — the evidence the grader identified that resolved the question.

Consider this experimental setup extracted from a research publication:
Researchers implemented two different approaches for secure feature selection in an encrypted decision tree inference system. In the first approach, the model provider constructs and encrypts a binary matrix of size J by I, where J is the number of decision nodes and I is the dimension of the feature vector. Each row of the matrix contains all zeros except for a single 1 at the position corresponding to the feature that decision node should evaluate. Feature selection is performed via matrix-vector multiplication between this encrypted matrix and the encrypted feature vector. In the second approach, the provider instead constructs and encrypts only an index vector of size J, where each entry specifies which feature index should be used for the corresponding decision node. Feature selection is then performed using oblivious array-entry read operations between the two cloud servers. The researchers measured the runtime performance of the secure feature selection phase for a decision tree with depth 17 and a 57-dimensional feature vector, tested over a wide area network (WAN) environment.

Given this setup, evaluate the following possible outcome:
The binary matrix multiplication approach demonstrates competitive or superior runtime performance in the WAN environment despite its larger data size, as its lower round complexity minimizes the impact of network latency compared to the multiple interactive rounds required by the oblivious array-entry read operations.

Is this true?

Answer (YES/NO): YES